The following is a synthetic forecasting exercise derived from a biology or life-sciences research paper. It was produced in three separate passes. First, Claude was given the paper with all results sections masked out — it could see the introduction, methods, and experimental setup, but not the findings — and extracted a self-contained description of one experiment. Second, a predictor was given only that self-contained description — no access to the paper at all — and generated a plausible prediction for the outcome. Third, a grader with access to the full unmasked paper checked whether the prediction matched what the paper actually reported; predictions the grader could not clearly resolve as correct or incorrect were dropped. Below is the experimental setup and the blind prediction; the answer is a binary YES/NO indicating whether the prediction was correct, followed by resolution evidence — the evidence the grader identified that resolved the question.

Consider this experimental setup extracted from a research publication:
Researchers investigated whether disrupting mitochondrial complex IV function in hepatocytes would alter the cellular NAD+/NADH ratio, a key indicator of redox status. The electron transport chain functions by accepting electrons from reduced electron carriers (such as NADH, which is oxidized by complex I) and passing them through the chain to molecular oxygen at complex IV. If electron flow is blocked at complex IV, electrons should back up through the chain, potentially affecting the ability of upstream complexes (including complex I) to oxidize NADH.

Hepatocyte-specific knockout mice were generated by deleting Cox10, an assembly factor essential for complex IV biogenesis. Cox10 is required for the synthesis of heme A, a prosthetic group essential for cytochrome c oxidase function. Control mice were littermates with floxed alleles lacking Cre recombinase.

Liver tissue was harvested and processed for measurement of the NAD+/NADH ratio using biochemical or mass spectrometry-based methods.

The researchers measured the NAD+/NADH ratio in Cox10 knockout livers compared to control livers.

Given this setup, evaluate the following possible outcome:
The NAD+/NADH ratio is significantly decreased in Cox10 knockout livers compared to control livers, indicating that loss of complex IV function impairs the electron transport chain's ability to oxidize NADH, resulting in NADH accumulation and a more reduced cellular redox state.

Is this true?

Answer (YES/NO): YES